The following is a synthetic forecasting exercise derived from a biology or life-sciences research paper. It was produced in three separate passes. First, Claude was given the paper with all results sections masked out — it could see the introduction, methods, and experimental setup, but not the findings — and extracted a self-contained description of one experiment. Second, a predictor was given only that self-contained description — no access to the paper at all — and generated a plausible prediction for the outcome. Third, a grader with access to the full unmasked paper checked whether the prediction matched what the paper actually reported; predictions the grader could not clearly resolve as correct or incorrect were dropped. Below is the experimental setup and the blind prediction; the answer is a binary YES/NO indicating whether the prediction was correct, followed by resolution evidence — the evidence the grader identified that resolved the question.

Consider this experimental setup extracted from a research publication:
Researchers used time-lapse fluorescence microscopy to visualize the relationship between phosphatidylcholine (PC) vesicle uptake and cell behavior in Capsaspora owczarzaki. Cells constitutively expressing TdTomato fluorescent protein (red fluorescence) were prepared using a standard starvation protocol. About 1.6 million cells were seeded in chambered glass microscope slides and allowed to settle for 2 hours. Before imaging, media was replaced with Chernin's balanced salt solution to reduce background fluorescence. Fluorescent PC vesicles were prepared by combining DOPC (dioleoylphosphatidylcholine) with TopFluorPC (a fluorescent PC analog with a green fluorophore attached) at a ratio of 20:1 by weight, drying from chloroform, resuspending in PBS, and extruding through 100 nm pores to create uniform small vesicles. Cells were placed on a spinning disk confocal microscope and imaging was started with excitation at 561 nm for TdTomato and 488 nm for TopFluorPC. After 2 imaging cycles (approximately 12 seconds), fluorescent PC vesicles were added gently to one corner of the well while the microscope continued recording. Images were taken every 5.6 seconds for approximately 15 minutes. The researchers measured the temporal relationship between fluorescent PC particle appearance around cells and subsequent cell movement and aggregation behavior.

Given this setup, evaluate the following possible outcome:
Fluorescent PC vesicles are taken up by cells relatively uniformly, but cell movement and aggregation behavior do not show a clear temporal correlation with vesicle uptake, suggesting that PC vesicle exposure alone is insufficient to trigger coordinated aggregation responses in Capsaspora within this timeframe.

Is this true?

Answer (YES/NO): NO